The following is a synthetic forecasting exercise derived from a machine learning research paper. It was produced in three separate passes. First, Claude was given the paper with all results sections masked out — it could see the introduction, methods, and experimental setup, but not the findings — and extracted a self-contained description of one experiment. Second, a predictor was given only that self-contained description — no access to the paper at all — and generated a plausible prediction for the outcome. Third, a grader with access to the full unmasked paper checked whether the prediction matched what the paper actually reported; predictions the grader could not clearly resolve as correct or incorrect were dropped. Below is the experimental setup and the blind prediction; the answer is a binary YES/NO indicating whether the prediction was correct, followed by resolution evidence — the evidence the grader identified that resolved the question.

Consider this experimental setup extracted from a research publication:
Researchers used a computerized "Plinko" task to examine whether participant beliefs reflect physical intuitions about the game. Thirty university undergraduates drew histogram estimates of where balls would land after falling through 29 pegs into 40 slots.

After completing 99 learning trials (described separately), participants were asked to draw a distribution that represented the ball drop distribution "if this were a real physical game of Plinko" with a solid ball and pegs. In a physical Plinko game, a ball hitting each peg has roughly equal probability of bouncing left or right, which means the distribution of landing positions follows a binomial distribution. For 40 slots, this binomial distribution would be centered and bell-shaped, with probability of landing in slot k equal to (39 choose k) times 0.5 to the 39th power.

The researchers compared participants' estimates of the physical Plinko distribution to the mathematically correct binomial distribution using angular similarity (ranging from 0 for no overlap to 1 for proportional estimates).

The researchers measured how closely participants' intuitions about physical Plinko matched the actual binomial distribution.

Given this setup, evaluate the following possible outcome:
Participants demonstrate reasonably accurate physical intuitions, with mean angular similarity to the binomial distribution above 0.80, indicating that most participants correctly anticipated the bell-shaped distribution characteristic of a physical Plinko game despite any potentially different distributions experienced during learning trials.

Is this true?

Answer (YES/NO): NO